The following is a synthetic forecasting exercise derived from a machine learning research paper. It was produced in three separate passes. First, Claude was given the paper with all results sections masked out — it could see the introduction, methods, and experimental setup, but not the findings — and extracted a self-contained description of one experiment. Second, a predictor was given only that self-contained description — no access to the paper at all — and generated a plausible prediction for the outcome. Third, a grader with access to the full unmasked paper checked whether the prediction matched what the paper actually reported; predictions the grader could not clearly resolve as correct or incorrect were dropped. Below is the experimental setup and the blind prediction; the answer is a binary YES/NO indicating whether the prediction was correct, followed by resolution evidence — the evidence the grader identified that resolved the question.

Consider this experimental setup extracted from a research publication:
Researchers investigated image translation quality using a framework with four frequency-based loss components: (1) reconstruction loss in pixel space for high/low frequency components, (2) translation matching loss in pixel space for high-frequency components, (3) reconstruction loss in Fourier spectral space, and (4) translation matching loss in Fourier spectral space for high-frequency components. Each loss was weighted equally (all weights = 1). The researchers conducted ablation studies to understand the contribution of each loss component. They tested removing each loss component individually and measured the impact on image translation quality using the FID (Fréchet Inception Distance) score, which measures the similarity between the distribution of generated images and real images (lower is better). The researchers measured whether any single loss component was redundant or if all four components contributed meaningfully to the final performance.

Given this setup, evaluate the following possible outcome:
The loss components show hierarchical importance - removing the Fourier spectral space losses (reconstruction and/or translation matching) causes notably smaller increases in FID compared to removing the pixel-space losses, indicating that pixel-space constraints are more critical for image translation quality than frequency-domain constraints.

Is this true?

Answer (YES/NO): NO